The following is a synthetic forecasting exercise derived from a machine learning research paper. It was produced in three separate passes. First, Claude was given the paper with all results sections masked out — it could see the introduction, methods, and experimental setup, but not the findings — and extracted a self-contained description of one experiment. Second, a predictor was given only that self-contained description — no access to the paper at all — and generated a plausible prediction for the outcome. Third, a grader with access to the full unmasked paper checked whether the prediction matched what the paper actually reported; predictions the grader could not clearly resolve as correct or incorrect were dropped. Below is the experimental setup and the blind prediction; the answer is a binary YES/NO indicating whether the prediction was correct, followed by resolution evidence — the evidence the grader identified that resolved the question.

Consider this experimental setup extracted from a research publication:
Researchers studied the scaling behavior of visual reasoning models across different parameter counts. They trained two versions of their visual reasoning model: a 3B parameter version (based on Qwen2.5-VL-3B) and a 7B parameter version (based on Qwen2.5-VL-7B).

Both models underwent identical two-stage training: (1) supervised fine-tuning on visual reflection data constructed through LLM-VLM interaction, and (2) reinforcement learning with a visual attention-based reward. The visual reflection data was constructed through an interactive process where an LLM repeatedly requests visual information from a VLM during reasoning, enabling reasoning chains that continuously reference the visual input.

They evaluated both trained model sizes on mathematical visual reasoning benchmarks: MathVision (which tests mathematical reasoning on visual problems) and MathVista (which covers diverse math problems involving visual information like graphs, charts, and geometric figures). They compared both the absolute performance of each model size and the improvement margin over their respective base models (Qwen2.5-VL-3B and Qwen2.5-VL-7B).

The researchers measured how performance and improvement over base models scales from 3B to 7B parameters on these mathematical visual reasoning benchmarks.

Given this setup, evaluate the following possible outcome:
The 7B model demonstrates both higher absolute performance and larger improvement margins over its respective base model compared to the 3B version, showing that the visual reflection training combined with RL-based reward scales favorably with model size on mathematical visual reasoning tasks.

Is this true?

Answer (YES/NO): YES